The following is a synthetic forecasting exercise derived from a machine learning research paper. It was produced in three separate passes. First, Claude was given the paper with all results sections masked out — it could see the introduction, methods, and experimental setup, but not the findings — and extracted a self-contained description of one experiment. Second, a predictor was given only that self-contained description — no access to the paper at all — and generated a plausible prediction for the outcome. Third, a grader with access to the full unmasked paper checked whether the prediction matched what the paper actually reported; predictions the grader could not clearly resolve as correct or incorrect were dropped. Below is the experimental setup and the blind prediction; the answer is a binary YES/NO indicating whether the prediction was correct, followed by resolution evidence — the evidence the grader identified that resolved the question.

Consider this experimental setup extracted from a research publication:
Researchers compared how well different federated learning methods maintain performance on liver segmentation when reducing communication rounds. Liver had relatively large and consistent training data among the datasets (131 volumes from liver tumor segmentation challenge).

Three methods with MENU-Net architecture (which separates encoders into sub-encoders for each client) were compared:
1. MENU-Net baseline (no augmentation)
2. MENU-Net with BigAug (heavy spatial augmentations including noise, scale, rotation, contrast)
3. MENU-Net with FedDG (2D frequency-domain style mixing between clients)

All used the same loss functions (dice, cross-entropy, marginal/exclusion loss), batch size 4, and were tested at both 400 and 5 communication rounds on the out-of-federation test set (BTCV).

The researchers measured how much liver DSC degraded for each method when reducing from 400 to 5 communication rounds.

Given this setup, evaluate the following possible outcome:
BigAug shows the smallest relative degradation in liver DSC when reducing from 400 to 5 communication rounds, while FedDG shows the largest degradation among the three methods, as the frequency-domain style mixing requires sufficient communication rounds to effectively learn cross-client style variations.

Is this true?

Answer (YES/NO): NO